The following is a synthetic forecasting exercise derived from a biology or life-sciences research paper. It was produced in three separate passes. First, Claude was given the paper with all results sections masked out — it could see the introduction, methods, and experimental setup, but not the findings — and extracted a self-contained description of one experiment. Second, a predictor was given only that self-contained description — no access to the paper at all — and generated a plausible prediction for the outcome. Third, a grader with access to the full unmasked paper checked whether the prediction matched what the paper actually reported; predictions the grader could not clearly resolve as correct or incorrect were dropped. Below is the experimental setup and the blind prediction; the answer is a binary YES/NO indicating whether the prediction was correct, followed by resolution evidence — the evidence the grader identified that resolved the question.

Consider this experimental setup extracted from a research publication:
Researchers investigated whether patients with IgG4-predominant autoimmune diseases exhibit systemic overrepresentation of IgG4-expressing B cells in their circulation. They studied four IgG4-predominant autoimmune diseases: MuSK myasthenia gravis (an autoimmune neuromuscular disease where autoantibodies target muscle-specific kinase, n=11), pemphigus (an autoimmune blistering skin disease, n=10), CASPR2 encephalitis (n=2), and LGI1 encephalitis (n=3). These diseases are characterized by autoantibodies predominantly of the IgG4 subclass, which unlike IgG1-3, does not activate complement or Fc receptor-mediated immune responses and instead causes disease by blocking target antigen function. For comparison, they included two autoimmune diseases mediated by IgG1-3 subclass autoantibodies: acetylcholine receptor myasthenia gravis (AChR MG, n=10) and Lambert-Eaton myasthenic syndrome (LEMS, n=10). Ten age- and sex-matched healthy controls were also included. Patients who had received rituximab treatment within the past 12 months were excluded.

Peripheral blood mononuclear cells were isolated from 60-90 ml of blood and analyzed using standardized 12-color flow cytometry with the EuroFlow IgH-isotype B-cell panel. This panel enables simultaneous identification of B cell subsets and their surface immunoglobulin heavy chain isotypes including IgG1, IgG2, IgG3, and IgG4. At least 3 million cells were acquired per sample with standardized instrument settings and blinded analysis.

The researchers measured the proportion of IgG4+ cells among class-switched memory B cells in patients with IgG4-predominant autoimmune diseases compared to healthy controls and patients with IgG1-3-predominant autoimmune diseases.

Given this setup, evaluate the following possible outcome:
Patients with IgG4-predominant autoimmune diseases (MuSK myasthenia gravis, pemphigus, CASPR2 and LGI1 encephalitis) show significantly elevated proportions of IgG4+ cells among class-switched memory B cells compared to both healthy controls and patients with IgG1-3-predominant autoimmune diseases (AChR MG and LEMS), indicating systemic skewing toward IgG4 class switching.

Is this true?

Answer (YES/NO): NO